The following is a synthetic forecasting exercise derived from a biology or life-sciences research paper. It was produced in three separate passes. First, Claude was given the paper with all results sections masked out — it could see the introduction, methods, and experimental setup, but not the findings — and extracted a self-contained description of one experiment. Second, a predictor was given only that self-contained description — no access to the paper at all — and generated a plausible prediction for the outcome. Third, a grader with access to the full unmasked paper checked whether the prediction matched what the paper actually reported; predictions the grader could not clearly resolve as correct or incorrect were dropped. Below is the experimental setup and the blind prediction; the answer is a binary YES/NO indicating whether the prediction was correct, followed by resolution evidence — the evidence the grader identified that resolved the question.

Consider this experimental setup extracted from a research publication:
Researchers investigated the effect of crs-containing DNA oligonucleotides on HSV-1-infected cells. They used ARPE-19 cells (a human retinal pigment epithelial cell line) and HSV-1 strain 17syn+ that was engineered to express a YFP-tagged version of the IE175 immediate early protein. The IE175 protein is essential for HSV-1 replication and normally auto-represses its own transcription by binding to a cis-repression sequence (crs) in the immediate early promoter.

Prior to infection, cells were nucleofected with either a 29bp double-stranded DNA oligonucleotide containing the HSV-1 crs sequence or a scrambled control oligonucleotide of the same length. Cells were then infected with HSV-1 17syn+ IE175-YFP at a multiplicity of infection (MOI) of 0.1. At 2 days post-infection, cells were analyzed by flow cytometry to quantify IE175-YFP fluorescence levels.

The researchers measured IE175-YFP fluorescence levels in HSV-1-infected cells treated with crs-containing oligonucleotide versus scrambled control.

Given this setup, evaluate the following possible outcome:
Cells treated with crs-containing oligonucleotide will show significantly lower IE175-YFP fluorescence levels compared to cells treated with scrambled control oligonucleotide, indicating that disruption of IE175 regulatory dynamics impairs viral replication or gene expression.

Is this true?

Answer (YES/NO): NO